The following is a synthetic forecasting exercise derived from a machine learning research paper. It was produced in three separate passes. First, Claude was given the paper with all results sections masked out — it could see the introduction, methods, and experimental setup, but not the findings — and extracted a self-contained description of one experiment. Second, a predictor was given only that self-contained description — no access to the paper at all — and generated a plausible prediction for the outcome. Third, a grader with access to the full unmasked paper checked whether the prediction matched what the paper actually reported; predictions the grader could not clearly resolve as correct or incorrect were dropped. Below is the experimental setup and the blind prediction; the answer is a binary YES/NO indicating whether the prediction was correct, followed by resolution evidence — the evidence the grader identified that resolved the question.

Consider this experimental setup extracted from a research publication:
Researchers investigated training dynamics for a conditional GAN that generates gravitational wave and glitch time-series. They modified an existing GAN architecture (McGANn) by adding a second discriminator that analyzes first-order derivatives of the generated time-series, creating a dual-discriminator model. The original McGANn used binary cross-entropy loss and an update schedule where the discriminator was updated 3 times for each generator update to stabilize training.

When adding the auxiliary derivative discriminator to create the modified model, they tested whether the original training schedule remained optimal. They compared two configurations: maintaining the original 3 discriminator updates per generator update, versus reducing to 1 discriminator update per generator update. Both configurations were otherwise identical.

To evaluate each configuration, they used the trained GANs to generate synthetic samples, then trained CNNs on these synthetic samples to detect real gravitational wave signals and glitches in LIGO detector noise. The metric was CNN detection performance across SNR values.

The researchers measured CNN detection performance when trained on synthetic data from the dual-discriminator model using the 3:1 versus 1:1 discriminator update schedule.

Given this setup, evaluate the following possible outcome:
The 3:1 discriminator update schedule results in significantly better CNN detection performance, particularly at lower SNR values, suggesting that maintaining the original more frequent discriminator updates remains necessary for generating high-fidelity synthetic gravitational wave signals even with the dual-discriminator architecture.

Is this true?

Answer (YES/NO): NO